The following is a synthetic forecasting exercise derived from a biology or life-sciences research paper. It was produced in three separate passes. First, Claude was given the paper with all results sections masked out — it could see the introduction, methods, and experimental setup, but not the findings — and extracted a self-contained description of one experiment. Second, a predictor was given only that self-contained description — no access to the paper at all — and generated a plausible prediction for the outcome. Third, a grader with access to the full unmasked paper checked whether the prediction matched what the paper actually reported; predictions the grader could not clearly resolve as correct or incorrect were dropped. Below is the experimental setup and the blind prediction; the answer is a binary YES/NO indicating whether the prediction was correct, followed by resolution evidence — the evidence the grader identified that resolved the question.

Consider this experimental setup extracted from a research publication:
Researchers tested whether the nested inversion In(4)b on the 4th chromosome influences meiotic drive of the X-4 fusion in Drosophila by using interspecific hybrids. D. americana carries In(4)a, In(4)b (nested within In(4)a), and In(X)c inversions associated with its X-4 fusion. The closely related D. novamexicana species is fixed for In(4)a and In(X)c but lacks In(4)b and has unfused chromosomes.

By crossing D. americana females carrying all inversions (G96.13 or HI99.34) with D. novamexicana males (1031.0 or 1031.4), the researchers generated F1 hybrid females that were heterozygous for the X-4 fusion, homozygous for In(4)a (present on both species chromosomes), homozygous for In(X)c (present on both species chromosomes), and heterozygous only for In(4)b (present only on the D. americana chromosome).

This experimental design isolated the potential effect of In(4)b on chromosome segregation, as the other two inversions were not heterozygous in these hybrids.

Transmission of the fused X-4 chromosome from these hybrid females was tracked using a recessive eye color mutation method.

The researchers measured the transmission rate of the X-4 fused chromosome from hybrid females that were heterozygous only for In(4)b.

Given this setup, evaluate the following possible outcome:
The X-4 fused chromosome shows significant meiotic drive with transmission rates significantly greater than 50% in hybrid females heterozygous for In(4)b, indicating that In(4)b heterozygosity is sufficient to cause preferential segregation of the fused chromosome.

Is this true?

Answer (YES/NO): NO